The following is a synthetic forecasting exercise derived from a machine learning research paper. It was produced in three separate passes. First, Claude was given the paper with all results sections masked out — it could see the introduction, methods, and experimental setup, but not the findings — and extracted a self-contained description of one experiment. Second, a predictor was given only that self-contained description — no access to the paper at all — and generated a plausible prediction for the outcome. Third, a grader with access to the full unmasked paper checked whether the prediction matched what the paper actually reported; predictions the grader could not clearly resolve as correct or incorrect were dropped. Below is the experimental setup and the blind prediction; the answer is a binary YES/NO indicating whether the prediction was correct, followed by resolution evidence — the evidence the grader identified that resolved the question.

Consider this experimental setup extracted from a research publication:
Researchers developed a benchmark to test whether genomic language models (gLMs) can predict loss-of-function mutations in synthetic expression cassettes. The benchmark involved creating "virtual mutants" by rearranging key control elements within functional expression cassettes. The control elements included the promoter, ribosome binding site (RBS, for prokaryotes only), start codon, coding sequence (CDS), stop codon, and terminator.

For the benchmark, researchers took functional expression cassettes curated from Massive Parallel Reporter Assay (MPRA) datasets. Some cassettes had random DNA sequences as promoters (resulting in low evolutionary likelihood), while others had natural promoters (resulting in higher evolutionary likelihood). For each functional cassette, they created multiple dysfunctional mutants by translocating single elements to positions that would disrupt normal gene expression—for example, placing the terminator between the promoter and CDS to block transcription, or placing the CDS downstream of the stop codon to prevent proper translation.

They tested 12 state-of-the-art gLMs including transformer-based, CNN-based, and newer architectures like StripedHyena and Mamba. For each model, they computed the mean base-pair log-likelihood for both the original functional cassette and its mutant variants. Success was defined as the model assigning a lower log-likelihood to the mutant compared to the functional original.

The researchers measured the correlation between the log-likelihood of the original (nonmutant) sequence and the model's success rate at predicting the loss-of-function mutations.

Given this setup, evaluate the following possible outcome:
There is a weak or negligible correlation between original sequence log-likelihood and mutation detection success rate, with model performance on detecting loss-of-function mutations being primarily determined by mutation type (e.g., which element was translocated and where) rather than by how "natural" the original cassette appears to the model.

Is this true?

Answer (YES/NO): NO